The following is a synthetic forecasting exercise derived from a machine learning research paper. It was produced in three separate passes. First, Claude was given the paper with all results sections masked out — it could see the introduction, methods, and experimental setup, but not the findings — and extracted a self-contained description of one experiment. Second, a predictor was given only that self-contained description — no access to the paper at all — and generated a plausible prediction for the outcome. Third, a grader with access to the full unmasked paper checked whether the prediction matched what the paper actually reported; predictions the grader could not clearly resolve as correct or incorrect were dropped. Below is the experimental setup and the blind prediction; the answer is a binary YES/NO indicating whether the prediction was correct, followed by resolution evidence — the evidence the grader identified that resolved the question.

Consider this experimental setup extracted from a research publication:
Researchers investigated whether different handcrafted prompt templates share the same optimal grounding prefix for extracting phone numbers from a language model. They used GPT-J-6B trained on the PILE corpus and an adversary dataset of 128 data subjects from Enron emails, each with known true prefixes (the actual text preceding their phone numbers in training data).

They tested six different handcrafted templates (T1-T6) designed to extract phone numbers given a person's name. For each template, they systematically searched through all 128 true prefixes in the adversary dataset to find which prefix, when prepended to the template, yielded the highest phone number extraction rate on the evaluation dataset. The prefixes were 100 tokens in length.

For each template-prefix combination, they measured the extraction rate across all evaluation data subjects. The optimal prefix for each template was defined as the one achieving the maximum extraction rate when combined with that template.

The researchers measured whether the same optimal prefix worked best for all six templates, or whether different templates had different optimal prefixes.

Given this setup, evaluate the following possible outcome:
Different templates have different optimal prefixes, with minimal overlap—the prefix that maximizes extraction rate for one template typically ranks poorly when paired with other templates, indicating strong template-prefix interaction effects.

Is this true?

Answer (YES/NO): NO